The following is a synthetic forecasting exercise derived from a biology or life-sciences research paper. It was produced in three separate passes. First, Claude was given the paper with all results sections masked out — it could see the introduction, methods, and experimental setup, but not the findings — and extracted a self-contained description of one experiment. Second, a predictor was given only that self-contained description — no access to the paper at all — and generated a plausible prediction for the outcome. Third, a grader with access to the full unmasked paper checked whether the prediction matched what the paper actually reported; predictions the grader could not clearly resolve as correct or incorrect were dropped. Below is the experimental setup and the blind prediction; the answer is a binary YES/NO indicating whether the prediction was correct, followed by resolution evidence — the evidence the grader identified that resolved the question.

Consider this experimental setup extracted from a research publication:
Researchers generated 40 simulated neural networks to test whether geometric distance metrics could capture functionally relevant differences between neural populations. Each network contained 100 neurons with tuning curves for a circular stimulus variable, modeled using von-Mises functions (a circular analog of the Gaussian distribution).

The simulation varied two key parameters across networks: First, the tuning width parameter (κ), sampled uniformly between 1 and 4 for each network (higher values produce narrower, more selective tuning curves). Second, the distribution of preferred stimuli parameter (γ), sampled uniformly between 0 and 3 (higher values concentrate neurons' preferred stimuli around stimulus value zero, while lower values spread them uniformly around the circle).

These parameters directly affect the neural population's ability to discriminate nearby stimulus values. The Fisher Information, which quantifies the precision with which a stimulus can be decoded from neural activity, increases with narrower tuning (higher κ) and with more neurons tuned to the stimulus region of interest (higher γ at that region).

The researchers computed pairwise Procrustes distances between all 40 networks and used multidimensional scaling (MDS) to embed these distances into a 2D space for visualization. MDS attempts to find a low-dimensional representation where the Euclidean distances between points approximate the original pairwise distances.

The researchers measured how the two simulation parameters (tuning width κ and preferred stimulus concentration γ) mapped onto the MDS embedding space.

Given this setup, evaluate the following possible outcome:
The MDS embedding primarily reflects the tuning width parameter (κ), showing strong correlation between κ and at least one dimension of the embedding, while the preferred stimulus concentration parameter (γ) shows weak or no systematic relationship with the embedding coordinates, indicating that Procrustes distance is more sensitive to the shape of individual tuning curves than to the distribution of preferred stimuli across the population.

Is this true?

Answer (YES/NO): NO